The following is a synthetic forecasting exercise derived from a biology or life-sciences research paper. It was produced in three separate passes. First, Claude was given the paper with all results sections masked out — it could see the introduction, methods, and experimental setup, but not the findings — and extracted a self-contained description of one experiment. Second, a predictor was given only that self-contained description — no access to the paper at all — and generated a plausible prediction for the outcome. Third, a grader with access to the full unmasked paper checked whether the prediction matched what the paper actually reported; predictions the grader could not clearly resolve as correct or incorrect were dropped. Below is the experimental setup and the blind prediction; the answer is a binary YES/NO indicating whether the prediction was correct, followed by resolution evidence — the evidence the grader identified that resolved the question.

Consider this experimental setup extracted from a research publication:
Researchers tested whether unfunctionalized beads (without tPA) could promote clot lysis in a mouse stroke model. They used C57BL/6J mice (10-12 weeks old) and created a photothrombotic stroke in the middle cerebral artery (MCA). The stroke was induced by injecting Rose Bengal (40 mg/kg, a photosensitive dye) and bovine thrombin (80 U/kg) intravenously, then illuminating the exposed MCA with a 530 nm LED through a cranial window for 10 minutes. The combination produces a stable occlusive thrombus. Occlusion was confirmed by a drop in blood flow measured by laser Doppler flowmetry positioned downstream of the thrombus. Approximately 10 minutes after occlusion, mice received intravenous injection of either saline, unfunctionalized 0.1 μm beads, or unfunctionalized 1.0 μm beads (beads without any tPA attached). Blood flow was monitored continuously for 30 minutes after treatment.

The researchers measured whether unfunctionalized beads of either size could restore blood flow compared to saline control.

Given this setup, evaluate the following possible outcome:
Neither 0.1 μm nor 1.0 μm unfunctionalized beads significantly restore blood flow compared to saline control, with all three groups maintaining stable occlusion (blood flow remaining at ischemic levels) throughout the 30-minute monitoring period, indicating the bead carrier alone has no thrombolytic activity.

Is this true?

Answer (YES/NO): YES